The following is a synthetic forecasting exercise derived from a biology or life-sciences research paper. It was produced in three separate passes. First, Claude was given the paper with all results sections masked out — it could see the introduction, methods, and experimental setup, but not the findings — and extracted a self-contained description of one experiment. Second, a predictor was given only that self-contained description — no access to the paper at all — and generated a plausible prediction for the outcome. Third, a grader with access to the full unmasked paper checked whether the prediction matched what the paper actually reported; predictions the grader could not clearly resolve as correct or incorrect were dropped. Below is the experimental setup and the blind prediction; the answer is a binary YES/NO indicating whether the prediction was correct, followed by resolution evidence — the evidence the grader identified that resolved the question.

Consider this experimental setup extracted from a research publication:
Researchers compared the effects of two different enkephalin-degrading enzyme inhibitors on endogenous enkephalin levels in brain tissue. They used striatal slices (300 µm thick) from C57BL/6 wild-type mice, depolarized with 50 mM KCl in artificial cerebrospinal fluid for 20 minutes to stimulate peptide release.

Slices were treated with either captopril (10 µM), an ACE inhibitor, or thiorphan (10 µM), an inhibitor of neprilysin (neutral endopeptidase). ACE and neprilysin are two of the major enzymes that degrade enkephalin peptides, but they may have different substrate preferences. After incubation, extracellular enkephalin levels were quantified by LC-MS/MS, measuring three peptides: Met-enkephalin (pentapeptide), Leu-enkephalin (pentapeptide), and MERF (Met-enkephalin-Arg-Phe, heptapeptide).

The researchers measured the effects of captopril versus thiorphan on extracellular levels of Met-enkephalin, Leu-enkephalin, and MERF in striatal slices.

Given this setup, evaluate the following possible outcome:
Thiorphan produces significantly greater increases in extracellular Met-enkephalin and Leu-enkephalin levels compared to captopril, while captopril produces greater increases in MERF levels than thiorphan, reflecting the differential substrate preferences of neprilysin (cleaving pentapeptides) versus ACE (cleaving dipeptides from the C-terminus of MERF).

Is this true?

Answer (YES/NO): NO